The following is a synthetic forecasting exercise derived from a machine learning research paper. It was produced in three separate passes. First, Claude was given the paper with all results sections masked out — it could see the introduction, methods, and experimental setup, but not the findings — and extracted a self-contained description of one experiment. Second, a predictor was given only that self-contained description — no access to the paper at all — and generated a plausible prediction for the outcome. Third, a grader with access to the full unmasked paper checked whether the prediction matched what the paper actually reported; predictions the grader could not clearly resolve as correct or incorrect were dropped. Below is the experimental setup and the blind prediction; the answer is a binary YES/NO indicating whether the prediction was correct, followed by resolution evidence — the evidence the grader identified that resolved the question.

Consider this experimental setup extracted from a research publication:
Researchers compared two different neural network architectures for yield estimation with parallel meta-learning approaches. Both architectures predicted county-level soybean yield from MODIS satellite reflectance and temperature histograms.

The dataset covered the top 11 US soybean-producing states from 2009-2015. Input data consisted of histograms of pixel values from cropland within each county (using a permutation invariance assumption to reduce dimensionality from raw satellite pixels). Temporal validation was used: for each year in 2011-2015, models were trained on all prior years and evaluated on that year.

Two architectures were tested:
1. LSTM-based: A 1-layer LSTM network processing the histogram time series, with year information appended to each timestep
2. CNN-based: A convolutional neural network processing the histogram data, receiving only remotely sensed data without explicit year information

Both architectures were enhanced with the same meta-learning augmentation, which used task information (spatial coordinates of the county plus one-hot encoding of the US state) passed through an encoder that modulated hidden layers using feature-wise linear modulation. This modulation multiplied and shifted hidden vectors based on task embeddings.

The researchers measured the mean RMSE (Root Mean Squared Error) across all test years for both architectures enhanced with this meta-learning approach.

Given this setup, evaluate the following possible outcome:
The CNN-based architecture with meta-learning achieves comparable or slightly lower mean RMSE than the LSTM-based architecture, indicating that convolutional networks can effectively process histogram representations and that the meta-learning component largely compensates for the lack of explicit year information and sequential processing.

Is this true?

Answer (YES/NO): NO